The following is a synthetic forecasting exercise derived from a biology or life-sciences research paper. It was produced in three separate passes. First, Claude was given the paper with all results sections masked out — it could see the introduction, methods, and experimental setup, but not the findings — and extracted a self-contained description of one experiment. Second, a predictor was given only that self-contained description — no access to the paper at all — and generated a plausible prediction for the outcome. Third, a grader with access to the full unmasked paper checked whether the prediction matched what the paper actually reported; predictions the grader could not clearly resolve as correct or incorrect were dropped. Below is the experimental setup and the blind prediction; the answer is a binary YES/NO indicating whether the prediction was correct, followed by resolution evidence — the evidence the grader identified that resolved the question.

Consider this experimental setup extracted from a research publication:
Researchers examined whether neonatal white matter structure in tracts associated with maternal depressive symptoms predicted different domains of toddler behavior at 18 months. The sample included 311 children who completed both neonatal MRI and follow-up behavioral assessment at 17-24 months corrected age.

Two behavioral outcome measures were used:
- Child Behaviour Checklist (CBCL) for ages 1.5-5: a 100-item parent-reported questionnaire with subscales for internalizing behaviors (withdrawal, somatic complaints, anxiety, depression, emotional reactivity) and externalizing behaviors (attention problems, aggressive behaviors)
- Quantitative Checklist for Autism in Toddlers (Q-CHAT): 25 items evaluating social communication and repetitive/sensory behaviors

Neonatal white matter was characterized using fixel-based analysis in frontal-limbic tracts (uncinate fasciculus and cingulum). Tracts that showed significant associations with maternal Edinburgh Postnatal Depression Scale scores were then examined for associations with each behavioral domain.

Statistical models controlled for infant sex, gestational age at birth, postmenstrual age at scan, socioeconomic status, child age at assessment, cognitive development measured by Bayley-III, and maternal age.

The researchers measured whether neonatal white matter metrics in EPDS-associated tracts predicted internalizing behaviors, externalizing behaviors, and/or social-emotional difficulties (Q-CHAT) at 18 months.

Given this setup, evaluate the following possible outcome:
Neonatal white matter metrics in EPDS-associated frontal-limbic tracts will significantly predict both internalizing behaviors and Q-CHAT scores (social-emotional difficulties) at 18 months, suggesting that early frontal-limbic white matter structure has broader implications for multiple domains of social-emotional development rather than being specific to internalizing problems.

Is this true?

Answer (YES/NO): NO